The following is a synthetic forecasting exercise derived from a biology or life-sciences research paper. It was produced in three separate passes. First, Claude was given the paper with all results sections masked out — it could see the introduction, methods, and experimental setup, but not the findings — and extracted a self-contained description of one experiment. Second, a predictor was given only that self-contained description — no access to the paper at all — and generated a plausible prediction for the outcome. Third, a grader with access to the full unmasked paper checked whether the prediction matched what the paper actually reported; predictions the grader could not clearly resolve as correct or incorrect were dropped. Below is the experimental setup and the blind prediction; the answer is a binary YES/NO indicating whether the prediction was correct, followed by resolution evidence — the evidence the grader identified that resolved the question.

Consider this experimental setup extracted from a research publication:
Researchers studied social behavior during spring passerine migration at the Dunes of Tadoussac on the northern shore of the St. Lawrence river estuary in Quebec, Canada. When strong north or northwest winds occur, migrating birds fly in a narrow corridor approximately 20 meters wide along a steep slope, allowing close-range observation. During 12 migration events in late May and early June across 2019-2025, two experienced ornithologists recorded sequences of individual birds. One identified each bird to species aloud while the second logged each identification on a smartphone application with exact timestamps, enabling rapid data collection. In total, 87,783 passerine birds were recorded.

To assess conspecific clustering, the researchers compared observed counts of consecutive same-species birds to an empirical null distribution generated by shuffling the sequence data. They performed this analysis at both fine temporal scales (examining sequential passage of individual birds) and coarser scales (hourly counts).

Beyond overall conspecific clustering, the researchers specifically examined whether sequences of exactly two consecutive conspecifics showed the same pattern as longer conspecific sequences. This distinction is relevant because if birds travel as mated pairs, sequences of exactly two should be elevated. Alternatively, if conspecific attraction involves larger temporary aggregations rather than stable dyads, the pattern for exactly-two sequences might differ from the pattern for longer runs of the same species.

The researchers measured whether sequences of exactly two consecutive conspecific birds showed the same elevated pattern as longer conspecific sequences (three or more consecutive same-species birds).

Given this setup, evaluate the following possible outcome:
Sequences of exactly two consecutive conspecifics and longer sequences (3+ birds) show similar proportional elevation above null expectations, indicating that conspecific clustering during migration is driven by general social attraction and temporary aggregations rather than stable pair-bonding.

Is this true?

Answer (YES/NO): NO